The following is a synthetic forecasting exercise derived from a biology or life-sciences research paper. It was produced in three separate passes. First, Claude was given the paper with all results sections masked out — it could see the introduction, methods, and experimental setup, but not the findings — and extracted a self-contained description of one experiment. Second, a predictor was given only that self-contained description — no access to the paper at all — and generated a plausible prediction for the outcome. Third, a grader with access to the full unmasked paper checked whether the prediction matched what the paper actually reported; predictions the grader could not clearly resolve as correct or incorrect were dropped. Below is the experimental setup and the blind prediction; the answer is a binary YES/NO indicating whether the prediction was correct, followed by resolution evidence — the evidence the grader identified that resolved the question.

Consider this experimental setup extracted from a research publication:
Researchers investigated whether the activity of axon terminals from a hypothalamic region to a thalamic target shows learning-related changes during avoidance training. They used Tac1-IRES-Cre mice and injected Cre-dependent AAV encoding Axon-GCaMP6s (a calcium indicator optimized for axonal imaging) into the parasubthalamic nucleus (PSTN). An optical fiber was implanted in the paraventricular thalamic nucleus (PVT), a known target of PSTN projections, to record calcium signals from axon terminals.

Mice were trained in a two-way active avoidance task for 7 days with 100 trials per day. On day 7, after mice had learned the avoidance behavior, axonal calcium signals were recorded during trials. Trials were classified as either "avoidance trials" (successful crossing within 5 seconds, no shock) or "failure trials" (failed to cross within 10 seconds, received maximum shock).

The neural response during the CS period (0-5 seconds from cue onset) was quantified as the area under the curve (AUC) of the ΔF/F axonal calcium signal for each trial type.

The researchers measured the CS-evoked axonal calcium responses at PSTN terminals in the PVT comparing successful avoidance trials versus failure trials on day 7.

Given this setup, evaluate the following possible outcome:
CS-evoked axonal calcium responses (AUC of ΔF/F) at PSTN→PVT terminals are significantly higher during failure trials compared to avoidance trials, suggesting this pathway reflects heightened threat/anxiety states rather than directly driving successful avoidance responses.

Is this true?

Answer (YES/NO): NO